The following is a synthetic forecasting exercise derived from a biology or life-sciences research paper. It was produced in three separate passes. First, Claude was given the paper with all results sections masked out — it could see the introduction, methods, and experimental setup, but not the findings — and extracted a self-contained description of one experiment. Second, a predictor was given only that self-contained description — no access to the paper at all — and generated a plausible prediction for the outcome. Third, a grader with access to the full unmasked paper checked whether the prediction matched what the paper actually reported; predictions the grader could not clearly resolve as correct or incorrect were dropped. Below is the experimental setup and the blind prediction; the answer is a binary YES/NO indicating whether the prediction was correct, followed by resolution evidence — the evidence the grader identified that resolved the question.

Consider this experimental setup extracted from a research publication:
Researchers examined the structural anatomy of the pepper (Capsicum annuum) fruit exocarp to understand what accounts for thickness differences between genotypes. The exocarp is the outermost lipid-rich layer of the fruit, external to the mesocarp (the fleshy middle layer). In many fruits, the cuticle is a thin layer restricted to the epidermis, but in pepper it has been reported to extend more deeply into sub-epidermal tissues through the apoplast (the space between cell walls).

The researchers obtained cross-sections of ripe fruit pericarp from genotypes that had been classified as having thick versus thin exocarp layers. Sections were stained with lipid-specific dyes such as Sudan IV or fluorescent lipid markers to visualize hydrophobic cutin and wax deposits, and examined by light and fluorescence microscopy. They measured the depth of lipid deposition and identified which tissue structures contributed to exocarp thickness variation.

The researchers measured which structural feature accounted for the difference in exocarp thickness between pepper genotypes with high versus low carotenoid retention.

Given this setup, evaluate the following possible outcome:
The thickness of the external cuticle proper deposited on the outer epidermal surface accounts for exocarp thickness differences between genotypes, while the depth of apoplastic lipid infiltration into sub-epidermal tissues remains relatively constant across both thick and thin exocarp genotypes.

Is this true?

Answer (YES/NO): NO